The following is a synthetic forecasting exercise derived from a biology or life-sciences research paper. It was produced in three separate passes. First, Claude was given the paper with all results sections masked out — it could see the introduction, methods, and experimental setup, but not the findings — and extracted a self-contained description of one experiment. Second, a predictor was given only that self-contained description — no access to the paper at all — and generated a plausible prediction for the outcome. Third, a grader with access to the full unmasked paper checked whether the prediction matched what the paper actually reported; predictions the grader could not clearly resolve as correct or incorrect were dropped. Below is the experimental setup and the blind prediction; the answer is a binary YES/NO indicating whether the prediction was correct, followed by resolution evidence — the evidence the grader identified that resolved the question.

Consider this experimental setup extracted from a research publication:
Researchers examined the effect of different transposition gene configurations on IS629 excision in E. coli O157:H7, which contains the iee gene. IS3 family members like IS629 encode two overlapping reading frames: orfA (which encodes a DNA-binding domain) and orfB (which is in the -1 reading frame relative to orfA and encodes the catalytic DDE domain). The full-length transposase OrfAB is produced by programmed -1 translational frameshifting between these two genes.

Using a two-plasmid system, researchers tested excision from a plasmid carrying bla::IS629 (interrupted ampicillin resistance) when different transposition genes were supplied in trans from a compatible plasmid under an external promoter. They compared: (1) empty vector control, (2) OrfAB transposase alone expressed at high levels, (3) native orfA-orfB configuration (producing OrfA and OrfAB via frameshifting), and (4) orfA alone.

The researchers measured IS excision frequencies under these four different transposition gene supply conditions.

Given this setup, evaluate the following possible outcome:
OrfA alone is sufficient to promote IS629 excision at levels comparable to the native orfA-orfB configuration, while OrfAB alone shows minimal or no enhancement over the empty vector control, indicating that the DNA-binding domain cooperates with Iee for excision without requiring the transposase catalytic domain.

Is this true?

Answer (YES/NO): NO